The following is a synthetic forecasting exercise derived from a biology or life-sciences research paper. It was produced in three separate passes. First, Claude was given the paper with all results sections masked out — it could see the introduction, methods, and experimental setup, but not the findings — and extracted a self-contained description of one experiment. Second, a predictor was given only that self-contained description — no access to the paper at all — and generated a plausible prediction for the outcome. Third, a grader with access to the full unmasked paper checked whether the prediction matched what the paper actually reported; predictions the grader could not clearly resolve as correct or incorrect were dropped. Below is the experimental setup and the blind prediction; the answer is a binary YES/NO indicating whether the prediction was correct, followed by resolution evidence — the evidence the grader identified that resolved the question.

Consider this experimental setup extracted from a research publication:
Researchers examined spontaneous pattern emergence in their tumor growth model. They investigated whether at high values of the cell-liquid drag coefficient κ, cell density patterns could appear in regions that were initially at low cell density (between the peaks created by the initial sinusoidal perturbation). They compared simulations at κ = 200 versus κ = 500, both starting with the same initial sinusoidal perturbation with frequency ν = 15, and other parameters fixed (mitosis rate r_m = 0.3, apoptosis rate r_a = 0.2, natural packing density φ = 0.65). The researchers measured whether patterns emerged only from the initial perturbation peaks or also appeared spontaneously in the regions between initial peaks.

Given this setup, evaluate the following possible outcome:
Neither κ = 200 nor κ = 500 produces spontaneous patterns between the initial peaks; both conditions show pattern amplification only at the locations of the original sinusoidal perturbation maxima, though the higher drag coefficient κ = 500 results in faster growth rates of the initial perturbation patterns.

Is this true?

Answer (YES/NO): NO